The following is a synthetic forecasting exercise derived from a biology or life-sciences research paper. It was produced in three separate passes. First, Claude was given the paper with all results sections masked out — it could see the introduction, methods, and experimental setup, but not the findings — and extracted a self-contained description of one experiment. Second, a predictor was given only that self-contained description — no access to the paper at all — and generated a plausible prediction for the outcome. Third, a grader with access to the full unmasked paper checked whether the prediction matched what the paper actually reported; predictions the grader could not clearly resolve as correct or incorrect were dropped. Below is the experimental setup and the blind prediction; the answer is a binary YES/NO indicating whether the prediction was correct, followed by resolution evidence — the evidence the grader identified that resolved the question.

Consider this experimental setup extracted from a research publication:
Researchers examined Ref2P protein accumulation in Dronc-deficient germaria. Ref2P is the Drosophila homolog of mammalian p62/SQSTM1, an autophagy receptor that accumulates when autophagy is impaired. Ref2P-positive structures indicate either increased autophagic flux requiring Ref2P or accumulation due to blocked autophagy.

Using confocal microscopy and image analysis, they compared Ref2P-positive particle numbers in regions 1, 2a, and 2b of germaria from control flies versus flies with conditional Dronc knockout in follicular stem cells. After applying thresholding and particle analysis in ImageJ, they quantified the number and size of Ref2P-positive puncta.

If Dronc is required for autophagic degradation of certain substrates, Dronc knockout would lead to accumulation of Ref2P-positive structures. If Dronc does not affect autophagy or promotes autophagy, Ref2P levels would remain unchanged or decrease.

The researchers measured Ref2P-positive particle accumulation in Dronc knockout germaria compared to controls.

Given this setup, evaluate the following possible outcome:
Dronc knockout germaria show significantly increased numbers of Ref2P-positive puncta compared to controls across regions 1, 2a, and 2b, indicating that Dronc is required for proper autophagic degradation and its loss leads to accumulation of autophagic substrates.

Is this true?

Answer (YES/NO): NO